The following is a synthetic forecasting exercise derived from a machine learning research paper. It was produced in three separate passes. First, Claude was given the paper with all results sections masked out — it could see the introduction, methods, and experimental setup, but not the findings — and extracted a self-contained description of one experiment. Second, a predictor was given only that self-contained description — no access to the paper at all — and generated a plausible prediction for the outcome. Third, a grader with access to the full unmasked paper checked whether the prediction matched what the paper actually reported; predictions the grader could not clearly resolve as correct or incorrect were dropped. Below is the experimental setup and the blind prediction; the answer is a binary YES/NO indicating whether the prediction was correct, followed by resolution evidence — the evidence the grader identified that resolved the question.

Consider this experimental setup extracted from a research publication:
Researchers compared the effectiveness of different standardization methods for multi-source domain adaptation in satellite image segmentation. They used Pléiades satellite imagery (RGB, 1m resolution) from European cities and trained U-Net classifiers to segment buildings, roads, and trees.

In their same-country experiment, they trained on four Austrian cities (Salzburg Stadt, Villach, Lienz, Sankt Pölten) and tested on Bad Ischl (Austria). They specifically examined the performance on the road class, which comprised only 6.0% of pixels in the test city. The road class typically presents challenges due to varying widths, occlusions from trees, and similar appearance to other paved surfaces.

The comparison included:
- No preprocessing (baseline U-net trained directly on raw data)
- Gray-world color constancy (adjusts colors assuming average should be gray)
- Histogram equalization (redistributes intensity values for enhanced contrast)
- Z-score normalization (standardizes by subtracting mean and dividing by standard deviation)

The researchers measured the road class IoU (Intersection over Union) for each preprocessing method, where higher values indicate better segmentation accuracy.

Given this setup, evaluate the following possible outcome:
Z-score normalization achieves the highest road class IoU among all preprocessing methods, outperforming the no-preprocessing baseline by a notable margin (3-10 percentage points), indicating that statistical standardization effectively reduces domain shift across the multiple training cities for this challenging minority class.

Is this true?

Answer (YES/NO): NO